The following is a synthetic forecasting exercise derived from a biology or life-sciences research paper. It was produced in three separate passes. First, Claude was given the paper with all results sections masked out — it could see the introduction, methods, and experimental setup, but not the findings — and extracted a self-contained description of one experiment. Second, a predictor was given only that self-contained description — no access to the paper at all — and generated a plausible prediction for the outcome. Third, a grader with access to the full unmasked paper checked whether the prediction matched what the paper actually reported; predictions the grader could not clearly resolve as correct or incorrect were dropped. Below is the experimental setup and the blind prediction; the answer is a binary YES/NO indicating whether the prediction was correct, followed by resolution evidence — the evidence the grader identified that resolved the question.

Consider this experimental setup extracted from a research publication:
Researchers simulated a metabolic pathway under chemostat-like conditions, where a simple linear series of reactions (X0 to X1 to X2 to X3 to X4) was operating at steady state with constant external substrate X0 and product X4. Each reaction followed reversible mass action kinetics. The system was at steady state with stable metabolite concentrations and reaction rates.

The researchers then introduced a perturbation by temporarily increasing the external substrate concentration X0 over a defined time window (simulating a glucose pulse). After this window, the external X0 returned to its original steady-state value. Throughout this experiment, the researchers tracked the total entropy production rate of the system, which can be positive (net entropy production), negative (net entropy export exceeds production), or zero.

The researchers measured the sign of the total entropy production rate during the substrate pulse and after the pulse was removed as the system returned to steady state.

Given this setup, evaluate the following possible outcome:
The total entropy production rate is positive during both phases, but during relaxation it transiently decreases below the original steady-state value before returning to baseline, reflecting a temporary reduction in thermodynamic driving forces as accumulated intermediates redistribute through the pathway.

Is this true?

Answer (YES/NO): NO